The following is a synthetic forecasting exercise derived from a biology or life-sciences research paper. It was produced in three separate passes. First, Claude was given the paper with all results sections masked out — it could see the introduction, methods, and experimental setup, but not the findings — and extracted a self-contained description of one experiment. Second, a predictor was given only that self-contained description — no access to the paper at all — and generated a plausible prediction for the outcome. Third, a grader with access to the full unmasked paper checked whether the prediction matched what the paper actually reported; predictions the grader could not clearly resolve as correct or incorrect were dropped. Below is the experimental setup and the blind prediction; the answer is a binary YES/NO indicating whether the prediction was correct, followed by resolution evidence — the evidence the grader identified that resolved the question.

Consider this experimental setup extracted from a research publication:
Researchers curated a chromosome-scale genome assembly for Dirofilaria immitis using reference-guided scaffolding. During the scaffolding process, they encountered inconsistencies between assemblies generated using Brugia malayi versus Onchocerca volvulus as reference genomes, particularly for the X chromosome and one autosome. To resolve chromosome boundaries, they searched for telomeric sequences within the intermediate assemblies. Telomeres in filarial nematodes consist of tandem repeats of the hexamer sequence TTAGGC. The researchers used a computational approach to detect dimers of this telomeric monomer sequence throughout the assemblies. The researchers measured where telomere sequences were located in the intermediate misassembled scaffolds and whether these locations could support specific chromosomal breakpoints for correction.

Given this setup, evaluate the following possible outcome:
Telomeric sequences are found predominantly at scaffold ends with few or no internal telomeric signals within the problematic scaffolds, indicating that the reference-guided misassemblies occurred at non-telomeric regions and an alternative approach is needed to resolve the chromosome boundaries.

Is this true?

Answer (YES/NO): NO